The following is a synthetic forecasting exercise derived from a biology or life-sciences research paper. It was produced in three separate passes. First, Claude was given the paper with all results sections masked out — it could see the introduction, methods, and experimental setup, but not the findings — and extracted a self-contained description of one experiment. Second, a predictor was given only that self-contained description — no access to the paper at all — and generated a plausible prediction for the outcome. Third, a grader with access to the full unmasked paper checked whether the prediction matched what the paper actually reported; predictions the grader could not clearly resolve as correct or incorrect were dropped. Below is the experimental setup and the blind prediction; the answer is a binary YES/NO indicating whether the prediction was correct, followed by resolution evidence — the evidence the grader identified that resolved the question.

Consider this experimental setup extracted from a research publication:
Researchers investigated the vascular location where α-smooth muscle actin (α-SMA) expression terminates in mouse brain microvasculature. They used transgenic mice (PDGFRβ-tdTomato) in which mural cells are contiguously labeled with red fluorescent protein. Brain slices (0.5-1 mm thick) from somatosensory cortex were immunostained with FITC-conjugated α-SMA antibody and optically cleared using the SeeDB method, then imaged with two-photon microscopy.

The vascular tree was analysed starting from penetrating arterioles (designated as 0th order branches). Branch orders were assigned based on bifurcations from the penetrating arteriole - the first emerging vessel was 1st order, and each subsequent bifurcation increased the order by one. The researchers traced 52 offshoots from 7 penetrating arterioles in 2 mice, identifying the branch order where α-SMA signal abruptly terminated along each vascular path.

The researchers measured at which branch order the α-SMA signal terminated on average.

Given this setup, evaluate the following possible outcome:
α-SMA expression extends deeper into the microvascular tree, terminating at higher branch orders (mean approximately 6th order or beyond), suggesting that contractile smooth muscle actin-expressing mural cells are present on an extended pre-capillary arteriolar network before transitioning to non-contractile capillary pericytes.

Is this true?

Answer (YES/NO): NO